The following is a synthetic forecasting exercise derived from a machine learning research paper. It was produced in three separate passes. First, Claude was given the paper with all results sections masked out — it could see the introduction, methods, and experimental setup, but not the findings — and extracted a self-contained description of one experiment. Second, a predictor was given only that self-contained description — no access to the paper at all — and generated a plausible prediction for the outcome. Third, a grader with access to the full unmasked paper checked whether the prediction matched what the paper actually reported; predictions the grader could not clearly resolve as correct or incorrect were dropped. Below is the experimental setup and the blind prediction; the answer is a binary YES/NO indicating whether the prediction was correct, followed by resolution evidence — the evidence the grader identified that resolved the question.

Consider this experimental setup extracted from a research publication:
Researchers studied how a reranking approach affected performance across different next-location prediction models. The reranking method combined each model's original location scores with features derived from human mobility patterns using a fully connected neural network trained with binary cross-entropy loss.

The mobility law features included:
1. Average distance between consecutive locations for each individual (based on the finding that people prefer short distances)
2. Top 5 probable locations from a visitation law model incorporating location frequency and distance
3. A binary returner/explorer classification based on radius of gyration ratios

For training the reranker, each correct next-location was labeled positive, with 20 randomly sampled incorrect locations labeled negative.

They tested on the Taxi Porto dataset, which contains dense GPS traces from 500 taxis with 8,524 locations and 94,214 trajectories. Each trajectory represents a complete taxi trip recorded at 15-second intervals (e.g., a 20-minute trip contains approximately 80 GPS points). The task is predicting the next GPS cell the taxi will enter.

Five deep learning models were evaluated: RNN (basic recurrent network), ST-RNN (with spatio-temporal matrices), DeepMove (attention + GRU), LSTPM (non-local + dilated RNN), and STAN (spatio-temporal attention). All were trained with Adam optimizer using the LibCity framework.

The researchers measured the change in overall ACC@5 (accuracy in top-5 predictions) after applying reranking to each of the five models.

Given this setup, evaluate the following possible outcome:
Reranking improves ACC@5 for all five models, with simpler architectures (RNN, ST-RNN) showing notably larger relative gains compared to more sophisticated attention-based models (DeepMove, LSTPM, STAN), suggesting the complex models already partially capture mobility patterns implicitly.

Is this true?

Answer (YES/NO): NO